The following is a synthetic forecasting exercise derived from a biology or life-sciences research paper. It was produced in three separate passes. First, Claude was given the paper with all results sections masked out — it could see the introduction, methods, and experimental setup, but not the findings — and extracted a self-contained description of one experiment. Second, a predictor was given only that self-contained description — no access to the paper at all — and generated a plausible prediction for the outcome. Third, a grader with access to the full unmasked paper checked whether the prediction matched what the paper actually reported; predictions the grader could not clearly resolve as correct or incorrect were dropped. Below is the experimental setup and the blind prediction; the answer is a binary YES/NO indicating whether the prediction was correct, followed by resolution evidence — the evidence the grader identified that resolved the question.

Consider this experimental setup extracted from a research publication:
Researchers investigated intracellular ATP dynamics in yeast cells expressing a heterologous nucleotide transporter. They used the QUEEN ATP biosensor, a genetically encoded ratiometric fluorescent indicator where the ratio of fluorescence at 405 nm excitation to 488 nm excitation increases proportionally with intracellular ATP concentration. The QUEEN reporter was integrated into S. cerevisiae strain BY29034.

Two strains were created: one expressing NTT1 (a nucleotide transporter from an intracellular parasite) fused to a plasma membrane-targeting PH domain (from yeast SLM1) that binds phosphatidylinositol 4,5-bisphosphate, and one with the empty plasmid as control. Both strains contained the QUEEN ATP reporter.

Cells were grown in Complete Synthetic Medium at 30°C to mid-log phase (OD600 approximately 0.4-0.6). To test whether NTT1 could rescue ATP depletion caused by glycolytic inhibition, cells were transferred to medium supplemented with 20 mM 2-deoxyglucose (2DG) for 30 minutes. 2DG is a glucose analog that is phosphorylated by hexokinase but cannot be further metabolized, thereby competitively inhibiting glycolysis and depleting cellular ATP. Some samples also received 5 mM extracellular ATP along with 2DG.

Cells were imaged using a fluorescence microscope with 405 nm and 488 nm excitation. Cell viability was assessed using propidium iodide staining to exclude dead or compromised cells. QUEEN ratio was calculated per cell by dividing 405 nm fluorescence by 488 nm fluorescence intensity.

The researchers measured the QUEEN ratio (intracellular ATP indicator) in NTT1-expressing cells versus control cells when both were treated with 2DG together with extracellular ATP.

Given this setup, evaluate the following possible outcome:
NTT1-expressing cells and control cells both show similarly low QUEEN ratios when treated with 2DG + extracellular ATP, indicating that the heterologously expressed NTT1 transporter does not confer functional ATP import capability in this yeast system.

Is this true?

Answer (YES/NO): NO